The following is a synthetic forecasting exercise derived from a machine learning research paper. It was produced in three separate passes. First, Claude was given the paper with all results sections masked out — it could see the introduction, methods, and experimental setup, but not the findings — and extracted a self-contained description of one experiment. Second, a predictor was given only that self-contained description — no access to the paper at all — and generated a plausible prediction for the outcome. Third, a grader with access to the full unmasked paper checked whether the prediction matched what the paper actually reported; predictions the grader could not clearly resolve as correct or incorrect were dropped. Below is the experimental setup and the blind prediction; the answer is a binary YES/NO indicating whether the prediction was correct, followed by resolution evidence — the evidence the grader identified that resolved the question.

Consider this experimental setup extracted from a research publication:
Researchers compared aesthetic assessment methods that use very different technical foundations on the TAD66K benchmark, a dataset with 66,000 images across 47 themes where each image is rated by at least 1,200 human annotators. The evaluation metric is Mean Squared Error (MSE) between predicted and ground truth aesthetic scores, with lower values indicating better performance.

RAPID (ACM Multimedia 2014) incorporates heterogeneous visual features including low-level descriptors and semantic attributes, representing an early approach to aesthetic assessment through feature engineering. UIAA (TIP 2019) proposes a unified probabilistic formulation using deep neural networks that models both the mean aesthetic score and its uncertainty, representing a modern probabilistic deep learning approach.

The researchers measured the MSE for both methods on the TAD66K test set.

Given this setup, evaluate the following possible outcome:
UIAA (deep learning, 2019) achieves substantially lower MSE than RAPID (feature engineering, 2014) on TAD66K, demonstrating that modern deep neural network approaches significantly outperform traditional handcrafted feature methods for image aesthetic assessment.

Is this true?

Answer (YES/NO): NO